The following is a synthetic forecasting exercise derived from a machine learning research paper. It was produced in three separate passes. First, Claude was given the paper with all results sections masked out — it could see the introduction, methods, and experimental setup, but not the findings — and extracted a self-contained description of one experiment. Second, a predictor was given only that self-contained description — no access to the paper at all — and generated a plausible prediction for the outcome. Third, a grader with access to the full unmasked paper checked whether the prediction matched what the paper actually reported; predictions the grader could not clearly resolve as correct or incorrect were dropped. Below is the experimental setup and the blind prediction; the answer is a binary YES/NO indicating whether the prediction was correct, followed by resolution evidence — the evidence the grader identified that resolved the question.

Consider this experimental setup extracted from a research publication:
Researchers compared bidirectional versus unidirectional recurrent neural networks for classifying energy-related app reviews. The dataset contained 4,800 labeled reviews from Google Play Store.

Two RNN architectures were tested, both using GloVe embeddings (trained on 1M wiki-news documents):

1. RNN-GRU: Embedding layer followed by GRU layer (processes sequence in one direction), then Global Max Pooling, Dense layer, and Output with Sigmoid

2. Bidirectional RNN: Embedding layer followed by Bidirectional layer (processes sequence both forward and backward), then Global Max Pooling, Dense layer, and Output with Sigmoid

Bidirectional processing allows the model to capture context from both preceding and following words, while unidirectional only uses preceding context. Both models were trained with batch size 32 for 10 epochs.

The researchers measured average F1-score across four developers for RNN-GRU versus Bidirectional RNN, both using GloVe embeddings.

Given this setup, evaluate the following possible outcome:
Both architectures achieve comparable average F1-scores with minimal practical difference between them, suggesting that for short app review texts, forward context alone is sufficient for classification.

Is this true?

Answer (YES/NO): YES